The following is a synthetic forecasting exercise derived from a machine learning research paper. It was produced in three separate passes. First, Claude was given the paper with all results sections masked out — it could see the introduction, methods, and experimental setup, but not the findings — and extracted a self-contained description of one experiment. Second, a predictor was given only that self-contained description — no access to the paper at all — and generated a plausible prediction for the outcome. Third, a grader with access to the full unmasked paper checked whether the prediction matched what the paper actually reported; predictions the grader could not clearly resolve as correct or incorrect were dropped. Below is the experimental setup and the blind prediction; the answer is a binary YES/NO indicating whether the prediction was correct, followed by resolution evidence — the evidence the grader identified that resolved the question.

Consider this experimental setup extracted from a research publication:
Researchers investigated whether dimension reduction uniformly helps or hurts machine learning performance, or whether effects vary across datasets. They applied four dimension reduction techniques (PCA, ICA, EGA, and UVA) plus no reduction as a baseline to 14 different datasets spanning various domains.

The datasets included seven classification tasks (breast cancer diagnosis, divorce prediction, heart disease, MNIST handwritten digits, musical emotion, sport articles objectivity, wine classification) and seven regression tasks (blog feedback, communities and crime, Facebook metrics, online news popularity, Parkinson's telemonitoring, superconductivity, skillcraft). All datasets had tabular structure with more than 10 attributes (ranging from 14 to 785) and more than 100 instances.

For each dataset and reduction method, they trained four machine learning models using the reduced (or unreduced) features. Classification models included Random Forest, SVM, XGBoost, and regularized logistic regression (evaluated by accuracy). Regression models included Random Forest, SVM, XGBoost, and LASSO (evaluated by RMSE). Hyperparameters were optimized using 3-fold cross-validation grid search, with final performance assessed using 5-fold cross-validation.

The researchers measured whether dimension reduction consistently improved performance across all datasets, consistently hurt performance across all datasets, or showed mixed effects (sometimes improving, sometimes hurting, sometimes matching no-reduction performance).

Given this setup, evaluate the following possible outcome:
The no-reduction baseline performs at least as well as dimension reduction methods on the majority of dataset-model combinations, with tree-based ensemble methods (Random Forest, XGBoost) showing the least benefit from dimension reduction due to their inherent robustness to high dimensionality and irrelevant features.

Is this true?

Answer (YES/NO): NO